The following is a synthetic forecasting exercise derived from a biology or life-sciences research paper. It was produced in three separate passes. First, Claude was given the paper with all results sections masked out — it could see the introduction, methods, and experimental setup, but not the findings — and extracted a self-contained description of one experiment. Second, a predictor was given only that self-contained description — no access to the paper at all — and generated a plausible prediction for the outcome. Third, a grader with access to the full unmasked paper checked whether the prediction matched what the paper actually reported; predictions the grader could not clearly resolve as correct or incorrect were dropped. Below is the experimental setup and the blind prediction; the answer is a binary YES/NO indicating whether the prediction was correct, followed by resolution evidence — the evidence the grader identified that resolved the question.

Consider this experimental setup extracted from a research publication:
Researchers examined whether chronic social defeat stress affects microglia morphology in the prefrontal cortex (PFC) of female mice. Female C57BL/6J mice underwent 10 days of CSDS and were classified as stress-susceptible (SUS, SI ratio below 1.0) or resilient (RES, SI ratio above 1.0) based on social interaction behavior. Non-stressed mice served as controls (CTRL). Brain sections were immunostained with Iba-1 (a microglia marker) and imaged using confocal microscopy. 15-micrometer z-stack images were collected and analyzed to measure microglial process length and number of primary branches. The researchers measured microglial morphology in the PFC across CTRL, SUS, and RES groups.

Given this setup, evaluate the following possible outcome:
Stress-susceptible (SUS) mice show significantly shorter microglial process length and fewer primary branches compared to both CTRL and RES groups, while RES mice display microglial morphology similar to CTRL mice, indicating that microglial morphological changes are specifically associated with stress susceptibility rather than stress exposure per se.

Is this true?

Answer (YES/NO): YES